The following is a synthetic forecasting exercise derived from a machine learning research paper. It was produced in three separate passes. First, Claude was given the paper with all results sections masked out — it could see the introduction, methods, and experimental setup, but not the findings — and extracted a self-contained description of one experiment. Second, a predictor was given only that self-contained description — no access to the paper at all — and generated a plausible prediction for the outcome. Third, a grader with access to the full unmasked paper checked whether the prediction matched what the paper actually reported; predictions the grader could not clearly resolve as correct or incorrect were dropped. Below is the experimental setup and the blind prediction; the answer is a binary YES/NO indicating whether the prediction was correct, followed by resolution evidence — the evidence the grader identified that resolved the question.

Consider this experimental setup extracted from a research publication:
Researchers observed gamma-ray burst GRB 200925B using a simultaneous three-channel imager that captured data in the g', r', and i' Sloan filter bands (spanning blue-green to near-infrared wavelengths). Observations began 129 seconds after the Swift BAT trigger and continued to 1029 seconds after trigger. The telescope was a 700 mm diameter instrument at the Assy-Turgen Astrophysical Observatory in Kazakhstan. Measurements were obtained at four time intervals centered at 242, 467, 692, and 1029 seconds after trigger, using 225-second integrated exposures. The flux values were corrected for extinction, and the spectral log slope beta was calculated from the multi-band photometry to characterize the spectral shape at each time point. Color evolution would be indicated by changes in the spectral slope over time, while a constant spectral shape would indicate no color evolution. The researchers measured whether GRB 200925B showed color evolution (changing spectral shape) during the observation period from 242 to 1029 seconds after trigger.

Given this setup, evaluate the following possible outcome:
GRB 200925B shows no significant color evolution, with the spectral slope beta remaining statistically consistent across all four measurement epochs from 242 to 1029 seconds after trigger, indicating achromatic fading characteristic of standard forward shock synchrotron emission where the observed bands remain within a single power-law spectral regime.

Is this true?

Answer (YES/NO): NO